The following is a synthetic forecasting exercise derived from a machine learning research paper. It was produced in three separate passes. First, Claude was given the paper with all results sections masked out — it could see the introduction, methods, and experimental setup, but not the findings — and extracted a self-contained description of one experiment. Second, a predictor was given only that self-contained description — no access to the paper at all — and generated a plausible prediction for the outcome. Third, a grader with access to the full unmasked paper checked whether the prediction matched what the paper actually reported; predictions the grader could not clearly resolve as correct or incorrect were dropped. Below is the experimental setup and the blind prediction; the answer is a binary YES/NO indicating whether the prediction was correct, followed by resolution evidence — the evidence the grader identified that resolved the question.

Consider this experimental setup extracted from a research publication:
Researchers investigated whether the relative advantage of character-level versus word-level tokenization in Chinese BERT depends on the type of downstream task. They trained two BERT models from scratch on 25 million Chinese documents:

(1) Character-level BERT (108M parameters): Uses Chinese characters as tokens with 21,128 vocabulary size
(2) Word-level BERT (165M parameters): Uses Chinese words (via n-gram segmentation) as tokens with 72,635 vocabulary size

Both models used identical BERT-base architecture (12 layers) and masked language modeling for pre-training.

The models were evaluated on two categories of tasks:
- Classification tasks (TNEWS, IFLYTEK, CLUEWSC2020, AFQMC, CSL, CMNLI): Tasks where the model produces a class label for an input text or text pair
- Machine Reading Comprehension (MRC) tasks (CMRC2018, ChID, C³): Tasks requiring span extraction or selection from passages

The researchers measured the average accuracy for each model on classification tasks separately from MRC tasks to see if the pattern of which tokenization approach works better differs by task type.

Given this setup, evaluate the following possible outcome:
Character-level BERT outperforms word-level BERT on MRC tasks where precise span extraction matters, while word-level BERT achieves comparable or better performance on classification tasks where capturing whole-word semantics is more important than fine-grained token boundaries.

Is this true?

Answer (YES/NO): YES